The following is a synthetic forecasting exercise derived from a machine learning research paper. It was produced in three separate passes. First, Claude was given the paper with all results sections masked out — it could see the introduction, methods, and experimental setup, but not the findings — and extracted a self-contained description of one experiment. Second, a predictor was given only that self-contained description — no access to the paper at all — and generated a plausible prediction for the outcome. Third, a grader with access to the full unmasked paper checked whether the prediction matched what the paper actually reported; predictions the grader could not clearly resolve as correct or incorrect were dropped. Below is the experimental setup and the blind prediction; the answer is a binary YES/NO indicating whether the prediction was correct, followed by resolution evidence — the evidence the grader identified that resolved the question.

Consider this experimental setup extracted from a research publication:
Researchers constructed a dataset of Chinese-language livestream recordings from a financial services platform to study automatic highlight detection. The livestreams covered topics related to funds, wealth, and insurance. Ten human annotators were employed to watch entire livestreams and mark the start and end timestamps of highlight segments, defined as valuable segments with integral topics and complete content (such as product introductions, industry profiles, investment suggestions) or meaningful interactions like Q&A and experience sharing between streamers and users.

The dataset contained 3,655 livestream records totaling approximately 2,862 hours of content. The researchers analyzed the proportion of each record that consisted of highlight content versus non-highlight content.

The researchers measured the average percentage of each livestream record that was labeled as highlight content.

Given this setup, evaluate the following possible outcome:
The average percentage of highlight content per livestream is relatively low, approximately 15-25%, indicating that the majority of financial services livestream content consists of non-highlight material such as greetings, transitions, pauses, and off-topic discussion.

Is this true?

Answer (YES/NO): NO